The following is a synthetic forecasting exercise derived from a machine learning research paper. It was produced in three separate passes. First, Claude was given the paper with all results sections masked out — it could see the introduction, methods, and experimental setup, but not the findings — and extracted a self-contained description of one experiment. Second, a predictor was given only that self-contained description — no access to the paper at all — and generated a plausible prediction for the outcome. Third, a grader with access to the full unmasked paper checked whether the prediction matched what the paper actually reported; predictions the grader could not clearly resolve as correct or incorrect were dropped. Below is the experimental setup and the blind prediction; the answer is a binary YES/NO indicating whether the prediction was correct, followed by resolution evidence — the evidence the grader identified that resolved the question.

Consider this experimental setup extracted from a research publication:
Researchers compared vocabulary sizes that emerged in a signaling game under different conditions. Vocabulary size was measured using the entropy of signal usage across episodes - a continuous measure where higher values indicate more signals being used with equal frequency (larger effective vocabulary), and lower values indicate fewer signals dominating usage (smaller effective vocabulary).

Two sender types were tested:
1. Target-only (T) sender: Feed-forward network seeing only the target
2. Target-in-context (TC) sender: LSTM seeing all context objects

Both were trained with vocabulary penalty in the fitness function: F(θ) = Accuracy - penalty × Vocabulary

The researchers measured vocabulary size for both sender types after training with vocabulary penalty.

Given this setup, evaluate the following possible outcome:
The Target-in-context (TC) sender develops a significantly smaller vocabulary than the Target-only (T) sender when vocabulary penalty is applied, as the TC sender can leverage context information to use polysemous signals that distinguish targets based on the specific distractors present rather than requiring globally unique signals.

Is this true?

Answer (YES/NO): YES